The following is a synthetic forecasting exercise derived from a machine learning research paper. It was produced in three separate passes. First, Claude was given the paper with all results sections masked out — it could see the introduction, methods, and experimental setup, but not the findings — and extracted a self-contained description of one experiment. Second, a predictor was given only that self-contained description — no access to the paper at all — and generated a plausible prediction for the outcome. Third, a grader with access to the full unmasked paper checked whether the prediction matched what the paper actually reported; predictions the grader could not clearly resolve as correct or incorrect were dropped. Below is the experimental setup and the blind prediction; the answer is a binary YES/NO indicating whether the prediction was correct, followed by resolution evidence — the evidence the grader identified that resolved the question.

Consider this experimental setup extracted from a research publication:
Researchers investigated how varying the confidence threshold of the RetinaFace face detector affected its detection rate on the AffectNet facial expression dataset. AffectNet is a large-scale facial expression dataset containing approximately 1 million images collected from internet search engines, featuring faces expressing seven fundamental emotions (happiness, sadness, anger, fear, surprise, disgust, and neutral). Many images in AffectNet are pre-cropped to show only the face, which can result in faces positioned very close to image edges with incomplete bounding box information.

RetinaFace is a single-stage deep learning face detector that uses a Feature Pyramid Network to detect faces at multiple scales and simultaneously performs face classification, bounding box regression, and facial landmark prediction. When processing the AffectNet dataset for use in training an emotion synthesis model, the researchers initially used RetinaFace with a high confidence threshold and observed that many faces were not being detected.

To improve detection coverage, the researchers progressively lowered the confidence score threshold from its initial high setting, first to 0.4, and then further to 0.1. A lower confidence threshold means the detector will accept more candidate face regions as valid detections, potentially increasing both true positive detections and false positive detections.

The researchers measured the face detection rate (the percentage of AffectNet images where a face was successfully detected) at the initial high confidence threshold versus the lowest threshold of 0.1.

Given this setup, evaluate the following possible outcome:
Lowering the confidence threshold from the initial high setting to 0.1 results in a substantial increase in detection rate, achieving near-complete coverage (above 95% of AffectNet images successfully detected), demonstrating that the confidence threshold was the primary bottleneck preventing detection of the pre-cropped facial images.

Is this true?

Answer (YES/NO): NO